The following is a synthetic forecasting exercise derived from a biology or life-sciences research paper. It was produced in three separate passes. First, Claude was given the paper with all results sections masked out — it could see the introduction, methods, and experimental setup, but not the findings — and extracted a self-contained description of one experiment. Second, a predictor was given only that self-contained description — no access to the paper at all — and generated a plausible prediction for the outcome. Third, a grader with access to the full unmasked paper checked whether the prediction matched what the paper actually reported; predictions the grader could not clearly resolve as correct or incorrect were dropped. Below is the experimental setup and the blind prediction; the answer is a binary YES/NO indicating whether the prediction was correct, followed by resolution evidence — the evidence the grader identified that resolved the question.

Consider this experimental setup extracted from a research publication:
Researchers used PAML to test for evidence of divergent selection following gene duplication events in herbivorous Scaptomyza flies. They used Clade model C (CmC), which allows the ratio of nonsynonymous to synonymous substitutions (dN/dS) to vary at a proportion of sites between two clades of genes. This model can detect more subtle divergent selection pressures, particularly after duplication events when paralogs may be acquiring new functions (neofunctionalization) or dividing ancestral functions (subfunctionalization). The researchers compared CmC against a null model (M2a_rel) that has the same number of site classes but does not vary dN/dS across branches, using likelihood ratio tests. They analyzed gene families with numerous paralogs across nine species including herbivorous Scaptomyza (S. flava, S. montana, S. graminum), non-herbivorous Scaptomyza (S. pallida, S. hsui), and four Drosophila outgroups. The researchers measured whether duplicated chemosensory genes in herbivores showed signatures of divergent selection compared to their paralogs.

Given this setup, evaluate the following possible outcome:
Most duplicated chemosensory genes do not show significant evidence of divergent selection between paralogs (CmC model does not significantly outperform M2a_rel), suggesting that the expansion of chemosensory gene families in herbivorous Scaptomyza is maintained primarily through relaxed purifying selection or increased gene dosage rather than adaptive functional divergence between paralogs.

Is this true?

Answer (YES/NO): NO